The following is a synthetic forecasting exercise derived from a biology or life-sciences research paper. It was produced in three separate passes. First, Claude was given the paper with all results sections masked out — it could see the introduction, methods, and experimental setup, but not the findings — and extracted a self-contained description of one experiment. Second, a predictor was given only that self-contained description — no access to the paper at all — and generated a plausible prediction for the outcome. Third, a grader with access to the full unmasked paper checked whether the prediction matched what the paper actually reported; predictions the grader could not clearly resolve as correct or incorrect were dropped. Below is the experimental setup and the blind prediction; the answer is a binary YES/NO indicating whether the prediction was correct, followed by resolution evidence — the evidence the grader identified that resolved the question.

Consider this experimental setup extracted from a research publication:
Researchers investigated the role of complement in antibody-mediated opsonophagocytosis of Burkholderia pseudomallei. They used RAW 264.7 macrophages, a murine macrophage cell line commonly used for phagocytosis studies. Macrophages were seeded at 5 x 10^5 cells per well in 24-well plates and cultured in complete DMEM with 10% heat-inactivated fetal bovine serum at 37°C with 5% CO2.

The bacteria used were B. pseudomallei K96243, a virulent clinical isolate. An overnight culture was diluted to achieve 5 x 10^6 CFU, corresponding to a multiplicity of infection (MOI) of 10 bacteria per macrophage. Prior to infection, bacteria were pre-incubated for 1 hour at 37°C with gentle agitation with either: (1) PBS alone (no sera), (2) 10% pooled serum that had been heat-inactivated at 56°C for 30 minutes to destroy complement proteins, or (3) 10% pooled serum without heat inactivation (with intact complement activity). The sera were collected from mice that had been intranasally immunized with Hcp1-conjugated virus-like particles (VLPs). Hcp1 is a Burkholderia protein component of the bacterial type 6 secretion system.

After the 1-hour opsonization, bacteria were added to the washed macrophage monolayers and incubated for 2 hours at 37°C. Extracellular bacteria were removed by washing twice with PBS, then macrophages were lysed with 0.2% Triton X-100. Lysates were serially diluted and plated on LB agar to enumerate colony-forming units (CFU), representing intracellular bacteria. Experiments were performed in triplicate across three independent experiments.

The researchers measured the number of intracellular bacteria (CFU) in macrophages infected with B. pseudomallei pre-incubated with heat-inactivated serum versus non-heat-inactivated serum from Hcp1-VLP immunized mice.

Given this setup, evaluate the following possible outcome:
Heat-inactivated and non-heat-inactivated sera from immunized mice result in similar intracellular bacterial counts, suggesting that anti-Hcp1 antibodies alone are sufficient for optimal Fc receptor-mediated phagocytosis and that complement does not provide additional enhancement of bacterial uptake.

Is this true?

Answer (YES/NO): NO